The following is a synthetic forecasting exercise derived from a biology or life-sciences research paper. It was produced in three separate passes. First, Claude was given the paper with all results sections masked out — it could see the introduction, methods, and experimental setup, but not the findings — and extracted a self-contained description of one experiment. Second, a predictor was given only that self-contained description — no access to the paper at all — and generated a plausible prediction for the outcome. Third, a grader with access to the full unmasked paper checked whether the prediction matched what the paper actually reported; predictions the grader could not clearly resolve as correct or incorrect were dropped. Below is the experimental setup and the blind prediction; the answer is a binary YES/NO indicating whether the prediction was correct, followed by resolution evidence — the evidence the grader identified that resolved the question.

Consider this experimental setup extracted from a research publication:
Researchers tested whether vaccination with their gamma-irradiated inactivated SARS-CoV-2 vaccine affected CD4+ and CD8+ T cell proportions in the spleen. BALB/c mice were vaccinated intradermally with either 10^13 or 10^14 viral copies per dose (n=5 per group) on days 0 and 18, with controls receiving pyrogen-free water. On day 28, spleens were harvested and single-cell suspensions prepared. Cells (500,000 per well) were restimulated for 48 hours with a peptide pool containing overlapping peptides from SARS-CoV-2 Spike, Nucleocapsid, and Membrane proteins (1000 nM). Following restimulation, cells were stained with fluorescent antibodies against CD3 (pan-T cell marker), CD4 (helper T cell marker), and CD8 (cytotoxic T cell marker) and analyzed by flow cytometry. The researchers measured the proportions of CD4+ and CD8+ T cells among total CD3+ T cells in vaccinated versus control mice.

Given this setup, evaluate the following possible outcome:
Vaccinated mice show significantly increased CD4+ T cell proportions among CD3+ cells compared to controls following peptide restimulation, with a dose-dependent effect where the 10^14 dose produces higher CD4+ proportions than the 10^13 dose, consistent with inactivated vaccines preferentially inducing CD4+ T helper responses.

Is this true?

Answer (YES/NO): NO